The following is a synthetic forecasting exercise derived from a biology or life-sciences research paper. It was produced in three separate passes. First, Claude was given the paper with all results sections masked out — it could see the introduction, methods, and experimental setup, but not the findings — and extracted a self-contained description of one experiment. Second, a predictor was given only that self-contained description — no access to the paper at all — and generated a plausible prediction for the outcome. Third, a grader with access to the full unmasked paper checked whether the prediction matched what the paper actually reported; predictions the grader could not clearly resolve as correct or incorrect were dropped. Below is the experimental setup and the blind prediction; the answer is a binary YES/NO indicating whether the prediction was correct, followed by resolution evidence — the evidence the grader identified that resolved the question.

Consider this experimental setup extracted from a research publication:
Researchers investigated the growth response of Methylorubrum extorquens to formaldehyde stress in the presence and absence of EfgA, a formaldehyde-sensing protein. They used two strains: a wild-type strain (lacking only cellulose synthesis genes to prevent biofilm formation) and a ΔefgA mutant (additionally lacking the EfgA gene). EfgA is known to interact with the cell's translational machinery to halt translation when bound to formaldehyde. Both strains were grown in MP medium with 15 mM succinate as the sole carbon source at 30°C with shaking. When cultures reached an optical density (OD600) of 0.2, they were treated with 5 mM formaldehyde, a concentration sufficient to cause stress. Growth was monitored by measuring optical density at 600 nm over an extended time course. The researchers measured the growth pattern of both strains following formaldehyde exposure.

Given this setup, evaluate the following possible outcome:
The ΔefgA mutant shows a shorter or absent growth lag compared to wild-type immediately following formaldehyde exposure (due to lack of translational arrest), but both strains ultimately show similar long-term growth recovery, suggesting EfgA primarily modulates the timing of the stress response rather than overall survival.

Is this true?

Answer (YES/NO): NO